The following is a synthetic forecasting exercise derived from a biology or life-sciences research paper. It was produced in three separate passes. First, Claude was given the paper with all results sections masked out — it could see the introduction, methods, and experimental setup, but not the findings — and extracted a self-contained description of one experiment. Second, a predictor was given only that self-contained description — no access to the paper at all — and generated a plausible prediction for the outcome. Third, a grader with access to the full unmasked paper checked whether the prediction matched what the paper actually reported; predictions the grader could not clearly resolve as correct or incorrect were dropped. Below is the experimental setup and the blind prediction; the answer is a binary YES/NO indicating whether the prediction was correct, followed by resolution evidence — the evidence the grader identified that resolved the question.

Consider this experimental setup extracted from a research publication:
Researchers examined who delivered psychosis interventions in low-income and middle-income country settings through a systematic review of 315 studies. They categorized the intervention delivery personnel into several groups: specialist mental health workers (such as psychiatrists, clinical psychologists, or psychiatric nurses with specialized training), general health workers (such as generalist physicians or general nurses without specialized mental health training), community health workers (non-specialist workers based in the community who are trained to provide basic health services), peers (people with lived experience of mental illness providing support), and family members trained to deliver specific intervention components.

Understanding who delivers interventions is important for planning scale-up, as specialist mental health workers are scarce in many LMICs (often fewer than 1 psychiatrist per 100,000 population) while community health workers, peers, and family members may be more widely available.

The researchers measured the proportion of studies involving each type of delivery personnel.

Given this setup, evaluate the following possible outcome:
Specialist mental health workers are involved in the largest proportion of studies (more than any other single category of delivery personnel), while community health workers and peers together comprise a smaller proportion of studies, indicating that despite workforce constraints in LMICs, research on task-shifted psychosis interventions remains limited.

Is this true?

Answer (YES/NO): YES